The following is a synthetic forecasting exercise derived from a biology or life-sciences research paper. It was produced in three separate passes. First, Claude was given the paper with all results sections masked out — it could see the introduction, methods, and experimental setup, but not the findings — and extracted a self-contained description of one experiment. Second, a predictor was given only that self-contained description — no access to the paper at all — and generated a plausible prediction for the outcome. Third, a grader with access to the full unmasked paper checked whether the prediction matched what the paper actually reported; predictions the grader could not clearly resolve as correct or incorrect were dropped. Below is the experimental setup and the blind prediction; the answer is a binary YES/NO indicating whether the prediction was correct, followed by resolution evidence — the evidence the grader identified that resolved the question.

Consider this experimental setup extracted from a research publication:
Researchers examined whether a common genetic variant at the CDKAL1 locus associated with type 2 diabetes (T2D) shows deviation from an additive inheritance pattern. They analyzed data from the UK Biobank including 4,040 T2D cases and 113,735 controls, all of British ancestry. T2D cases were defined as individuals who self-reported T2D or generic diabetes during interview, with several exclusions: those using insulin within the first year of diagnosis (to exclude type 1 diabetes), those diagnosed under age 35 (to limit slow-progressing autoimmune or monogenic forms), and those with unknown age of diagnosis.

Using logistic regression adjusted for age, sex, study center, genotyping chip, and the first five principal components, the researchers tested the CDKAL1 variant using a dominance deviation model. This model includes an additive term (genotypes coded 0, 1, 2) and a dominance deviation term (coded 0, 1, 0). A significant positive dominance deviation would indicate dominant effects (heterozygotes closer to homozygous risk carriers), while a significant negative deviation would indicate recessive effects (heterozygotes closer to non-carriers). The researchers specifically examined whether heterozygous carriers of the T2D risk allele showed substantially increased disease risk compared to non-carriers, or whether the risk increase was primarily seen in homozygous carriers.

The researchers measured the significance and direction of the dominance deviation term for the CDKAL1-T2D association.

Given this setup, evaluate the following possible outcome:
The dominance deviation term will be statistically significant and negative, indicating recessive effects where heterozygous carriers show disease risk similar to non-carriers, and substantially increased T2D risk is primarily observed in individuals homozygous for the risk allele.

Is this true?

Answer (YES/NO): YES